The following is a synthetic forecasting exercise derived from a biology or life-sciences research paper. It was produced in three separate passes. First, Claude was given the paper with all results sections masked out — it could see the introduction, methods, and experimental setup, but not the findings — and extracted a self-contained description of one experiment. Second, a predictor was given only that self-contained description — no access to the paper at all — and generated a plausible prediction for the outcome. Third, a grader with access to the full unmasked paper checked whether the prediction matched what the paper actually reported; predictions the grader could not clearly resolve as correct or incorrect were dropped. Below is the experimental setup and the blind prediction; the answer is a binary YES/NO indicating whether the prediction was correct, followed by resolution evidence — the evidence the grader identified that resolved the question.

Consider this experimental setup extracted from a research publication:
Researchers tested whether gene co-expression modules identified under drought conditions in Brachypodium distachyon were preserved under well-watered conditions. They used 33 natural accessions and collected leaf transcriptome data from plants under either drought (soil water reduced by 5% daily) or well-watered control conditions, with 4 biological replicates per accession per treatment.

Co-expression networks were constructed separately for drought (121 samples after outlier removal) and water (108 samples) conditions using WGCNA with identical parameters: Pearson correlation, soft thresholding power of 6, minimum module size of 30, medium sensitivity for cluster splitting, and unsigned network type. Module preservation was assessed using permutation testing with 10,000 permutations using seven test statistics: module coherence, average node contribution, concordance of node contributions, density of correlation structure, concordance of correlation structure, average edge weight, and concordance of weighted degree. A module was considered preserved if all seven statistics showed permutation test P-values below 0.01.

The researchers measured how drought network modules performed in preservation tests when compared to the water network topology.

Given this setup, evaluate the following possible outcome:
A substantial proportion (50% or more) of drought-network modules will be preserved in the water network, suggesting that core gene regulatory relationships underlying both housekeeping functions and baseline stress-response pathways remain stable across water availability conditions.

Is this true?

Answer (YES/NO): YES